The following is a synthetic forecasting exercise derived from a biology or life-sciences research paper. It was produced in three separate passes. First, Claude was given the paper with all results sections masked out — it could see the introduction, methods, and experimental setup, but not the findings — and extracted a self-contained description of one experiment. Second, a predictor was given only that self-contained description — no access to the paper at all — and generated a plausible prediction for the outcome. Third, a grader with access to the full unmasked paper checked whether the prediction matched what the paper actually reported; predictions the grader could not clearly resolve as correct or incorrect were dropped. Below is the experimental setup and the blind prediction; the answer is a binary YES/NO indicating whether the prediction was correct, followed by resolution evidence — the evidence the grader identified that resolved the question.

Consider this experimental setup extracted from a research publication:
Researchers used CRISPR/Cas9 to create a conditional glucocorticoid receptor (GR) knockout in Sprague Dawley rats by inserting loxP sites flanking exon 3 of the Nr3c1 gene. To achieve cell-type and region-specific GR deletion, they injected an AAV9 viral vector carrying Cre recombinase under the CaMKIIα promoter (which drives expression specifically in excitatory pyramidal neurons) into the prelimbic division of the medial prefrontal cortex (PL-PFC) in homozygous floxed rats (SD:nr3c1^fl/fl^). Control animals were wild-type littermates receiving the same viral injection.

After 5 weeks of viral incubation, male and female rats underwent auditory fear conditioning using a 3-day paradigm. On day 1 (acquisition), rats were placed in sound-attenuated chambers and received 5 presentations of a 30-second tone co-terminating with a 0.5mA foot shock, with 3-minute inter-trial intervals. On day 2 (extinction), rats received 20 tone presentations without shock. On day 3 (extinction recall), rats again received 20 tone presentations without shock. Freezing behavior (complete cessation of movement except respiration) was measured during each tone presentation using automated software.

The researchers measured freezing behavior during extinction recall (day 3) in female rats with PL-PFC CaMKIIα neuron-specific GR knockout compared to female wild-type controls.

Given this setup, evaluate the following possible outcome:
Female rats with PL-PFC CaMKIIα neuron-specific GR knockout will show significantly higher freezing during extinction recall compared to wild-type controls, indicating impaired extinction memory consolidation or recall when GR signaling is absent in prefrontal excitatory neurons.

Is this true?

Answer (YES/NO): YES